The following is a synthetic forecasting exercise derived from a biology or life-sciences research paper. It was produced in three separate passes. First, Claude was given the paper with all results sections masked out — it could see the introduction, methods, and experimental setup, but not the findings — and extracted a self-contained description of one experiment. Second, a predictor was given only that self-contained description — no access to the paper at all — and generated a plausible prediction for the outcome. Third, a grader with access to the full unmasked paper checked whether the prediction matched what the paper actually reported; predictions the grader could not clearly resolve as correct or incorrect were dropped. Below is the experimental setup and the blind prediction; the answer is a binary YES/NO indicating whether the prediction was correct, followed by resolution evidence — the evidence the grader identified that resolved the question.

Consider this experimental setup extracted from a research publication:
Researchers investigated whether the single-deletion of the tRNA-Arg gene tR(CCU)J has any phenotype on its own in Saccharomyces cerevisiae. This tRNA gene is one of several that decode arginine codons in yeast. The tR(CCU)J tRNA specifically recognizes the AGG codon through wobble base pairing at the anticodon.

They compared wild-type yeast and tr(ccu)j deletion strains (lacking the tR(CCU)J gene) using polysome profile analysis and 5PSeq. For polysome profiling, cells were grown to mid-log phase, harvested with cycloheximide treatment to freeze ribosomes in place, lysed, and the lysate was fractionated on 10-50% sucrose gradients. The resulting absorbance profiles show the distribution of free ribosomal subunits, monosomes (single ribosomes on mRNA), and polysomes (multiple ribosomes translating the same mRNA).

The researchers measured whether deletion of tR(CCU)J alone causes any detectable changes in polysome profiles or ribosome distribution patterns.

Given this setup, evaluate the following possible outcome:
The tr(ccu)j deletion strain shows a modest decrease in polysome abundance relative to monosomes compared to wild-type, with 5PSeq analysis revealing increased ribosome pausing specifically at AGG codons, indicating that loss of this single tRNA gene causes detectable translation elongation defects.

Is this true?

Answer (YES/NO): NO